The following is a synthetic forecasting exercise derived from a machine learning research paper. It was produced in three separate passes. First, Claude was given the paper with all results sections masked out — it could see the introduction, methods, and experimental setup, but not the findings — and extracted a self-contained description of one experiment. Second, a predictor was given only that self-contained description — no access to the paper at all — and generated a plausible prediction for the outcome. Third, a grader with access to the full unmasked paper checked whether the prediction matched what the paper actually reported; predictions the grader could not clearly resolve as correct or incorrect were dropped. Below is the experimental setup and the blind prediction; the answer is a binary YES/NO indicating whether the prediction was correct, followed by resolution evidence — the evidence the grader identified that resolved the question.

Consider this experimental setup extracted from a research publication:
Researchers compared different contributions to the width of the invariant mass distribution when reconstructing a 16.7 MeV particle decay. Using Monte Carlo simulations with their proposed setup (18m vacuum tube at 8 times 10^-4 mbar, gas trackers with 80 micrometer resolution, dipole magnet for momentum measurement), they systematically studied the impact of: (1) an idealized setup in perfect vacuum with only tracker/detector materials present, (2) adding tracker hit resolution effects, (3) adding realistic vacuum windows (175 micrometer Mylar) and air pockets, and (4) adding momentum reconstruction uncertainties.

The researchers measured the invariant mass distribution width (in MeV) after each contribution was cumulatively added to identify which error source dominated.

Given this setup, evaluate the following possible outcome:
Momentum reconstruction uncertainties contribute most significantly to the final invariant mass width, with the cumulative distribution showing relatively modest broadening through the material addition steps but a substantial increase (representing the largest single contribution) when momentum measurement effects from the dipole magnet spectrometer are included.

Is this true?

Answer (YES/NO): NO